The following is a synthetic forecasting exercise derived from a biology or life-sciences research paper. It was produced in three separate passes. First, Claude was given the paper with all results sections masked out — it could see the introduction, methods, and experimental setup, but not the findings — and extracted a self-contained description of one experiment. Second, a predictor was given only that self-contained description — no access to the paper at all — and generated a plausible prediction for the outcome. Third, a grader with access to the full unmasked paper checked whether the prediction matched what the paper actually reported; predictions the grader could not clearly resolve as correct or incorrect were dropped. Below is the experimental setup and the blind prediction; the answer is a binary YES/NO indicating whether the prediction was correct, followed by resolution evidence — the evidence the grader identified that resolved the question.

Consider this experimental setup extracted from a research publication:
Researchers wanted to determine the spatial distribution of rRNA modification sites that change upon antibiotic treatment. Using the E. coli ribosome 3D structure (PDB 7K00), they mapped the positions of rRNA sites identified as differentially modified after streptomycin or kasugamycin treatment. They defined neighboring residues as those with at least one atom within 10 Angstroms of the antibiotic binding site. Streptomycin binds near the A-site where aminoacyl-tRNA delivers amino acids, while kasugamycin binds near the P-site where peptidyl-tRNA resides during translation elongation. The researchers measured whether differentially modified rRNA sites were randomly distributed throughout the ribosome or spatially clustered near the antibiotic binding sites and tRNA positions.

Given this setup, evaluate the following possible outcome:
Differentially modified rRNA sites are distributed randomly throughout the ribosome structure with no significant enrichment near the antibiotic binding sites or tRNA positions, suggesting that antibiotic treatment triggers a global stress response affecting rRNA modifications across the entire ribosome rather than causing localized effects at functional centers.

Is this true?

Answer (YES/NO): NO